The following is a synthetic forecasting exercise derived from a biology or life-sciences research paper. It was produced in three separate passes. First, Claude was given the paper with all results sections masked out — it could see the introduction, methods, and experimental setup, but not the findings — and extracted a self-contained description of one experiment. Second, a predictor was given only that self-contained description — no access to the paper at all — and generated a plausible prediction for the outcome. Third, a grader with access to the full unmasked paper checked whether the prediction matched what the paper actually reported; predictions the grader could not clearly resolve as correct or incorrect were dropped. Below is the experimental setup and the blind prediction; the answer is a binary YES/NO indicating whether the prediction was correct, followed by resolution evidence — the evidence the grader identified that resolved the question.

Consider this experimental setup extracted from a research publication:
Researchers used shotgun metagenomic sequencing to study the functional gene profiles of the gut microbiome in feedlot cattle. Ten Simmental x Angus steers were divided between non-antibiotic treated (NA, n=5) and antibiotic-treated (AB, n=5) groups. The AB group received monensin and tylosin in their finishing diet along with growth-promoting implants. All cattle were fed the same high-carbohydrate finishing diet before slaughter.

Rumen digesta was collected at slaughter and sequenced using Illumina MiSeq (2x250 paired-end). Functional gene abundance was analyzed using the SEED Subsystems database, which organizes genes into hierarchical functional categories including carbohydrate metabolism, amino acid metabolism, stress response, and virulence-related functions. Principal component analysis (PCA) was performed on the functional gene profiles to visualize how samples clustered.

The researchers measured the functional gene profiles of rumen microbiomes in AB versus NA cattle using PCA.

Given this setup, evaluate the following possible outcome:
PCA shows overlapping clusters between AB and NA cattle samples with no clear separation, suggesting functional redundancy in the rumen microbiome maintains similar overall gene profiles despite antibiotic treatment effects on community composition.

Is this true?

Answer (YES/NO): YES